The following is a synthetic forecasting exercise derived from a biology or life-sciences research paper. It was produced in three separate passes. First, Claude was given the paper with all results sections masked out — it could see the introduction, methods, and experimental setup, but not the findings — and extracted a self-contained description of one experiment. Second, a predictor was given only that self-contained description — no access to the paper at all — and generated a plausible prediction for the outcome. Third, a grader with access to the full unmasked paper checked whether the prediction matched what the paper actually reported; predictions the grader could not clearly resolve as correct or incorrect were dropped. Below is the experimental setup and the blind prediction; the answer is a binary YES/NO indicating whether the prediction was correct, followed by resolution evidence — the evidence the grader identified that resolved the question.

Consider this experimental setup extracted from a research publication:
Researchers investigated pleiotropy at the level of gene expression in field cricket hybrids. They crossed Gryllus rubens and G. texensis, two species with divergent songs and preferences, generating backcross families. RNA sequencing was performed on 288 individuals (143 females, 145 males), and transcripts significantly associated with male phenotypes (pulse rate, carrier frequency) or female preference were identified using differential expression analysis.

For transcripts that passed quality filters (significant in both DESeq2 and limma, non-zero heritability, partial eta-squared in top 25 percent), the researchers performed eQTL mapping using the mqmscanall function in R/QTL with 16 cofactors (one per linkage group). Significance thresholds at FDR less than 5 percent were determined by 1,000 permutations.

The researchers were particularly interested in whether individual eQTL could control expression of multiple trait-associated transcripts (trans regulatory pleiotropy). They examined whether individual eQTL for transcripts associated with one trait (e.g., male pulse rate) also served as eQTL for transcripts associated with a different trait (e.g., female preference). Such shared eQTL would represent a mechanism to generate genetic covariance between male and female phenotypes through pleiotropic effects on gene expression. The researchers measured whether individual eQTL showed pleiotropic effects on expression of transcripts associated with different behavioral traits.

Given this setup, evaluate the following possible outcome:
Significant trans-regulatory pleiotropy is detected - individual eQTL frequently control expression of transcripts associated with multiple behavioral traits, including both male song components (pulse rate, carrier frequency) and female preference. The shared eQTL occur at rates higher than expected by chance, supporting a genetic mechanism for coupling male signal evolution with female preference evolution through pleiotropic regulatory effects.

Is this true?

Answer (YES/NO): YES